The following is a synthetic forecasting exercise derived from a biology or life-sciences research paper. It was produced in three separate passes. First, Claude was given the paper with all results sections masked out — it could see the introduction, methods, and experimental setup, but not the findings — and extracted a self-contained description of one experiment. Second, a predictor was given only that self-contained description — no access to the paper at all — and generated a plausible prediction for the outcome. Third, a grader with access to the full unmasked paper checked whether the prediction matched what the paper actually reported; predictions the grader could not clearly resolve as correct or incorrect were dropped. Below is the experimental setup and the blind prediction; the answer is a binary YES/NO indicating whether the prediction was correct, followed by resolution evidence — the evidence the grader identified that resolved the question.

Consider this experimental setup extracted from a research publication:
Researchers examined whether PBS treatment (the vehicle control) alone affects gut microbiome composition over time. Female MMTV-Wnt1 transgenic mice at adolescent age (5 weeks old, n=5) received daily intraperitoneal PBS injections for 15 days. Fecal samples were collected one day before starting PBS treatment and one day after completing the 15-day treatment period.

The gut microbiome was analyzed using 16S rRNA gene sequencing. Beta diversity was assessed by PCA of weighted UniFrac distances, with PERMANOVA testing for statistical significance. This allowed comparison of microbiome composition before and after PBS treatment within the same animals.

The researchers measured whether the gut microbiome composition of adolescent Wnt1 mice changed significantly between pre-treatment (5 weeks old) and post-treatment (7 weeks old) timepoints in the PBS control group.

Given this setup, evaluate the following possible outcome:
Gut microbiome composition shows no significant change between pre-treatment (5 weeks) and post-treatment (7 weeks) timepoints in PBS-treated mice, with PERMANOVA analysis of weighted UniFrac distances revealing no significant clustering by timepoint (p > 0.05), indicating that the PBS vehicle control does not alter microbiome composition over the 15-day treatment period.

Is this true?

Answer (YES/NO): YES